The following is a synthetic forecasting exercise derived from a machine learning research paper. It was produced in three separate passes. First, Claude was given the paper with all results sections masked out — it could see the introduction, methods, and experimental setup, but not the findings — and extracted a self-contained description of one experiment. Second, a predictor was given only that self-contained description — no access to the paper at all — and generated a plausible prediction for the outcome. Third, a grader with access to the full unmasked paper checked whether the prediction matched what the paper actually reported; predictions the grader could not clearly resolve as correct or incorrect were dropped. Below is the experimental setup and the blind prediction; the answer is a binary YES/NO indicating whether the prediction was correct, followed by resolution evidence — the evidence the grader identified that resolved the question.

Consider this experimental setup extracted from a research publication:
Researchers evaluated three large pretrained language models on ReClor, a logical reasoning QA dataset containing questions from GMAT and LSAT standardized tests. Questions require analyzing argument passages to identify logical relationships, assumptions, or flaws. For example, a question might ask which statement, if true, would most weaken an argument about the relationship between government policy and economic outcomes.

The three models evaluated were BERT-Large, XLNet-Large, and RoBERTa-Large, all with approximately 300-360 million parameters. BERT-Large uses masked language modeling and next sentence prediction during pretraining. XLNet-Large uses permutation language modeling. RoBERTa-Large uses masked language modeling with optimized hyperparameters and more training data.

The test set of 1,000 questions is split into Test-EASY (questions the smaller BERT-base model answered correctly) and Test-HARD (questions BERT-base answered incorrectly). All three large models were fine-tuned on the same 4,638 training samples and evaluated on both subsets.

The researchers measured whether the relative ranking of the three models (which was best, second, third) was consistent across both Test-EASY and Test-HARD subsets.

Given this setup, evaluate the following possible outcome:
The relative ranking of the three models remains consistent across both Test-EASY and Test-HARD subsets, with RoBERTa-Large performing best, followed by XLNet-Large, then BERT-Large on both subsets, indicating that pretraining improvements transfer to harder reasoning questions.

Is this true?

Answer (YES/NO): NO